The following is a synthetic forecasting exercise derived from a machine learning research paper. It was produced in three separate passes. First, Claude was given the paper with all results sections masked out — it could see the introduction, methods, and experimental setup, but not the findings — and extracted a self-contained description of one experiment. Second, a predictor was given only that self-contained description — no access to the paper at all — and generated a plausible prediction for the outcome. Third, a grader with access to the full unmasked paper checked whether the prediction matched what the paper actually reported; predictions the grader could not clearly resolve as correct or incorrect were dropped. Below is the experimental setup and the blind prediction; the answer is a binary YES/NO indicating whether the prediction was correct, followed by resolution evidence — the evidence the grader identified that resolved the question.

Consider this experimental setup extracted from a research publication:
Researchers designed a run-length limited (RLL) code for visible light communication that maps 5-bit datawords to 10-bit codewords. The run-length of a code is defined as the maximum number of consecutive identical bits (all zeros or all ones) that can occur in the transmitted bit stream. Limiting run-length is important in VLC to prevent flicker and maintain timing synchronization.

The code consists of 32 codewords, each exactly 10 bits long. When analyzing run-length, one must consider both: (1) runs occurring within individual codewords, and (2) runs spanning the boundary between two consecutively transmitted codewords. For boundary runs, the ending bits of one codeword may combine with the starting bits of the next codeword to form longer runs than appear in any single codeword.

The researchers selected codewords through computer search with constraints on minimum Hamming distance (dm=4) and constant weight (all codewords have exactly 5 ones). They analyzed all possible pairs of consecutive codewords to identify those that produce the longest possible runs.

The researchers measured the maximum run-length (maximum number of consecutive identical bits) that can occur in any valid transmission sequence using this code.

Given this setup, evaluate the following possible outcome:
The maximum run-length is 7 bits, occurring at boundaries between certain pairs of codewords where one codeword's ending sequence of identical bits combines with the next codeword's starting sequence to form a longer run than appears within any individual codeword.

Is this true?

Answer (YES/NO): NO